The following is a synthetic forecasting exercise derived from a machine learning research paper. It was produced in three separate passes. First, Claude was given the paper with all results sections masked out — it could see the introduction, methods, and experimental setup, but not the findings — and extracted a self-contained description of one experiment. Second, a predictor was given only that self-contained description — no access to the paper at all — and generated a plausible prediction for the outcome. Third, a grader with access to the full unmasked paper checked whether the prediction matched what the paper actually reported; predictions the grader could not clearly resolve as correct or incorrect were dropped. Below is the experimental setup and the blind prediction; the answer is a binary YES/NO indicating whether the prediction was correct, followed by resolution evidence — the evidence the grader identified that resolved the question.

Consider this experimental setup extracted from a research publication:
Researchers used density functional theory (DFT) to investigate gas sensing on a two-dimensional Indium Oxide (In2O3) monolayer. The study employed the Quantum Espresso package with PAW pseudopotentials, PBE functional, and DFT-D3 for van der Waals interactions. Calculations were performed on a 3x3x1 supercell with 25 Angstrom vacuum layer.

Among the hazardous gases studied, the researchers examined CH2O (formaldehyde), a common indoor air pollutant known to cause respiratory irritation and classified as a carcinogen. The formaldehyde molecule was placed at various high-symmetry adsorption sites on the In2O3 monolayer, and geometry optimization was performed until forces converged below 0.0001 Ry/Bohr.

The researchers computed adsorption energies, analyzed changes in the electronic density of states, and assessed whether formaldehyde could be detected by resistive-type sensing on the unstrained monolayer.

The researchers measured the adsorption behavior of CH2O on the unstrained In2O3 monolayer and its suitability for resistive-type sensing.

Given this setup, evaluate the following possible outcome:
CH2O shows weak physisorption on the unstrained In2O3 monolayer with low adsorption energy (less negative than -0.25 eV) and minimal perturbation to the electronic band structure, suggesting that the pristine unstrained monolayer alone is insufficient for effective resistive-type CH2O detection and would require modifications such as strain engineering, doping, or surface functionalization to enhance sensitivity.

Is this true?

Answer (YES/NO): NO